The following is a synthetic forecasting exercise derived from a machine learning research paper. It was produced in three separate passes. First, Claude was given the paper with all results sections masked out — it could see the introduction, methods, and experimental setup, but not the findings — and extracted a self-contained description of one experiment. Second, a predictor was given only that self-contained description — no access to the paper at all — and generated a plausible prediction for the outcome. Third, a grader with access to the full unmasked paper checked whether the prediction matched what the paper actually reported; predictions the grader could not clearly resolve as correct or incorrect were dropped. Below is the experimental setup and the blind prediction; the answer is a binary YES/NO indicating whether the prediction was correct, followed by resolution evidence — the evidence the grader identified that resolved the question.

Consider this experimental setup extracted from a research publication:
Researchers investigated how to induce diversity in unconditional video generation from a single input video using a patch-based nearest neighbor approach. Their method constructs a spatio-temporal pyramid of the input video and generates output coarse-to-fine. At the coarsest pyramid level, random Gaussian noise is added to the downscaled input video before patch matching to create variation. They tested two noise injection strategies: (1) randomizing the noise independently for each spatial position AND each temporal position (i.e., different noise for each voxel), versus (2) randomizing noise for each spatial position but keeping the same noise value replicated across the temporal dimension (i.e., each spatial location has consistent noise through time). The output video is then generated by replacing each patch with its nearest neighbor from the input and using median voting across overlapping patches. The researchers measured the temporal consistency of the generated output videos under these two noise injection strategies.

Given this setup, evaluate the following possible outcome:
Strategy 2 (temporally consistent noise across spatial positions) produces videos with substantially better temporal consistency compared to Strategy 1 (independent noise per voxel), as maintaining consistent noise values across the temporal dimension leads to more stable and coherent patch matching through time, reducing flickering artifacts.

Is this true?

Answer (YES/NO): NO